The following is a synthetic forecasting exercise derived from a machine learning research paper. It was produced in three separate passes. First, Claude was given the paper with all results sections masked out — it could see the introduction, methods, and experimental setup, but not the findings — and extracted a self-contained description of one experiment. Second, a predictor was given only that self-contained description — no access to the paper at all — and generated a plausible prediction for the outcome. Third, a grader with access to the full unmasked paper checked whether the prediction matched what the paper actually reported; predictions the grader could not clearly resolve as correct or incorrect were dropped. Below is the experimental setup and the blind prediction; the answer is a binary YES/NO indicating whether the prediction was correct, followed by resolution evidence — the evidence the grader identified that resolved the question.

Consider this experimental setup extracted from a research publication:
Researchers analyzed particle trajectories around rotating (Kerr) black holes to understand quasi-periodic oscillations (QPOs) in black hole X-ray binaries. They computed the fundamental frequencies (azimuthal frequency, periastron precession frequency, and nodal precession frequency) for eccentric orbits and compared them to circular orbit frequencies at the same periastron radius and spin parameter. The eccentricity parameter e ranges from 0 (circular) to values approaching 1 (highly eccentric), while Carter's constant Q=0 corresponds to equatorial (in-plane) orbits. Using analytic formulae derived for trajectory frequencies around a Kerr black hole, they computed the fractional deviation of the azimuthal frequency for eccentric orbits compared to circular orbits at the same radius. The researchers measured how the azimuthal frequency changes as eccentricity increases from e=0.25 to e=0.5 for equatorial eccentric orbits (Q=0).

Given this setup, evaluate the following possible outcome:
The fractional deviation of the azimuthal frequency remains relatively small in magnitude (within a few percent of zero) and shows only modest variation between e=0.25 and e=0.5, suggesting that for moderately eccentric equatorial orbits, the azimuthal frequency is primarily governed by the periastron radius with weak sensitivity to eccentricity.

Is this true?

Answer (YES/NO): NO